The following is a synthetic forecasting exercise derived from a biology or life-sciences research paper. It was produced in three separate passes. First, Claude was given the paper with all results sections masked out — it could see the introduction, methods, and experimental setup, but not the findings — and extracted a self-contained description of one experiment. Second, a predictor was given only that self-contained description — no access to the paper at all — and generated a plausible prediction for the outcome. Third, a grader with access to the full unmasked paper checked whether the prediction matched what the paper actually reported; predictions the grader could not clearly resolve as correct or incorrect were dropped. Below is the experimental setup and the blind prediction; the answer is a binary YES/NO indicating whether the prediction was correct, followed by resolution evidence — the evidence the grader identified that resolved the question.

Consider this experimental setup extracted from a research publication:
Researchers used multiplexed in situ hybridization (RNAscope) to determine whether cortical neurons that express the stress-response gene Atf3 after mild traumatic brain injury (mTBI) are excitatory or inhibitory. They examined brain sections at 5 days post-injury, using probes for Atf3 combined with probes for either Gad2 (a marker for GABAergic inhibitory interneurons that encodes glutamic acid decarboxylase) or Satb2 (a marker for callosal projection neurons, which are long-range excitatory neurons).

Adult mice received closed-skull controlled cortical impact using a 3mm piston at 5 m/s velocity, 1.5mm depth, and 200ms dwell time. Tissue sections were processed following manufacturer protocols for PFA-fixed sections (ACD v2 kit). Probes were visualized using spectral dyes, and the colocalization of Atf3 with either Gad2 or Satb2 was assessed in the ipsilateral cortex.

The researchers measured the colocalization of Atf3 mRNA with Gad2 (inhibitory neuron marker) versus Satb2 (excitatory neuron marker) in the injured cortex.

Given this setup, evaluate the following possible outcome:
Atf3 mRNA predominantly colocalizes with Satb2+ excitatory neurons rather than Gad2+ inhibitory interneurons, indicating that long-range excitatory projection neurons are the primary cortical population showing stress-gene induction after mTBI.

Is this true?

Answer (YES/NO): YES